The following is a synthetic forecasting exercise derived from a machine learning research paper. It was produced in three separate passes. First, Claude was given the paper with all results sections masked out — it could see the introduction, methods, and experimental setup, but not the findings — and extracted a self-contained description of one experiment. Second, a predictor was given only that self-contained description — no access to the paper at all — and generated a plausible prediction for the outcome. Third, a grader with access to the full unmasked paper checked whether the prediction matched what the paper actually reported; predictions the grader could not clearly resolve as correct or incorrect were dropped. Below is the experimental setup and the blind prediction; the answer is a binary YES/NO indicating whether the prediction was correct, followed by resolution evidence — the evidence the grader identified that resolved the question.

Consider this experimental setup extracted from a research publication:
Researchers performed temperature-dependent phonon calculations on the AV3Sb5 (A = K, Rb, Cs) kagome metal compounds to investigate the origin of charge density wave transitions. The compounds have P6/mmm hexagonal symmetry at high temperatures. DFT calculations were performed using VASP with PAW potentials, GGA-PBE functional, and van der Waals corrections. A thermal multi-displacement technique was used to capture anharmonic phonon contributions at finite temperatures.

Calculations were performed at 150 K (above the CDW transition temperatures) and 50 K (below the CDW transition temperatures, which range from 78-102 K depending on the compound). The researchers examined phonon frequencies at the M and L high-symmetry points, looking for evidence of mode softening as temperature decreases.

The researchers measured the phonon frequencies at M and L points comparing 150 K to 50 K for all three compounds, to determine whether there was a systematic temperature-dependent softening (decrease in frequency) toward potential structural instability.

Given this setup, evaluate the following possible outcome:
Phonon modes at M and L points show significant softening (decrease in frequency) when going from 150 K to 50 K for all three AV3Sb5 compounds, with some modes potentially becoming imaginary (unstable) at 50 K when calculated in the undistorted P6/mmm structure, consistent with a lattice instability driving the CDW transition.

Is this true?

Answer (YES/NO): NO